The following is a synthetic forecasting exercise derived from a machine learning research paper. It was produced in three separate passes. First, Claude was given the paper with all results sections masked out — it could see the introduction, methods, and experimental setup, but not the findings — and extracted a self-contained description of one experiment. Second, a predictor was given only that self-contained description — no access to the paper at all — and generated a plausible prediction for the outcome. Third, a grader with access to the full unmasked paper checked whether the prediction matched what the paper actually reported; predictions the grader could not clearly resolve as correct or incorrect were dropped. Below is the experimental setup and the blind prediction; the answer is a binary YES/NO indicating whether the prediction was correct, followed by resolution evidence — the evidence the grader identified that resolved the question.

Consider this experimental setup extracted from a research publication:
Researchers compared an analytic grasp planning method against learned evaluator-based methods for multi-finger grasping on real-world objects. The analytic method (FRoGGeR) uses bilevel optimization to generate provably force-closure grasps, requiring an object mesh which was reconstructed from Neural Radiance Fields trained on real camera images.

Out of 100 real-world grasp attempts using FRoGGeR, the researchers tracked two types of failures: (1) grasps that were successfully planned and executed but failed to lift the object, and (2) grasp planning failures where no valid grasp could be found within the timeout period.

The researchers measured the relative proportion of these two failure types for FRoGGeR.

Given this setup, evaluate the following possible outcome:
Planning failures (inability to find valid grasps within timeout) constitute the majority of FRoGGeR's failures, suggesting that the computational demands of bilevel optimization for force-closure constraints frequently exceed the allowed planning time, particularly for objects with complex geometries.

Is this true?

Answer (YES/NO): YES